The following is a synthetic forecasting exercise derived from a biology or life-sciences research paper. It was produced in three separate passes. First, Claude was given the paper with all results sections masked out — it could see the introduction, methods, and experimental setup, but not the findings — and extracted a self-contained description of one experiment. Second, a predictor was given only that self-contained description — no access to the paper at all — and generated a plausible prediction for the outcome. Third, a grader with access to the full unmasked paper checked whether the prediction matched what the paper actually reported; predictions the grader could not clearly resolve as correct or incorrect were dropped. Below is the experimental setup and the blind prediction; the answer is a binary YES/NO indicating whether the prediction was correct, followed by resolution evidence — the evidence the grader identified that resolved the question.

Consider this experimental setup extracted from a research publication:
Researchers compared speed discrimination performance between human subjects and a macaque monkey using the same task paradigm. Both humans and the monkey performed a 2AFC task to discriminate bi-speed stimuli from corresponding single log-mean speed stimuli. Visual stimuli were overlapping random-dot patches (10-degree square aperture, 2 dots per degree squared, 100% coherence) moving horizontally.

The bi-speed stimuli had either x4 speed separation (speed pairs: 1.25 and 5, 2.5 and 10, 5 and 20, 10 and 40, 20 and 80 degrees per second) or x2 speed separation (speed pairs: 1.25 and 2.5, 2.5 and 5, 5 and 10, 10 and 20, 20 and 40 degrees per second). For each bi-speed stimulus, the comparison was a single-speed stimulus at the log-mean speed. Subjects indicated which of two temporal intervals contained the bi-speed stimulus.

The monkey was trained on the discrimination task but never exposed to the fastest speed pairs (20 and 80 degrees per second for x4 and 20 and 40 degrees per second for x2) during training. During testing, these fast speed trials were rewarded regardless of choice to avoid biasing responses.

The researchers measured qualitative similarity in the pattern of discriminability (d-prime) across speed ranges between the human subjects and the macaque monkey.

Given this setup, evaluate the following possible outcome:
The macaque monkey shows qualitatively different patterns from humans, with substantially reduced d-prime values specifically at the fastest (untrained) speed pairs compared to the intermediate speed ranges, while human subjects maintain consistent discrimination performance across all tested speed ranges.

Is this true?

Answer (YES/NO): NO